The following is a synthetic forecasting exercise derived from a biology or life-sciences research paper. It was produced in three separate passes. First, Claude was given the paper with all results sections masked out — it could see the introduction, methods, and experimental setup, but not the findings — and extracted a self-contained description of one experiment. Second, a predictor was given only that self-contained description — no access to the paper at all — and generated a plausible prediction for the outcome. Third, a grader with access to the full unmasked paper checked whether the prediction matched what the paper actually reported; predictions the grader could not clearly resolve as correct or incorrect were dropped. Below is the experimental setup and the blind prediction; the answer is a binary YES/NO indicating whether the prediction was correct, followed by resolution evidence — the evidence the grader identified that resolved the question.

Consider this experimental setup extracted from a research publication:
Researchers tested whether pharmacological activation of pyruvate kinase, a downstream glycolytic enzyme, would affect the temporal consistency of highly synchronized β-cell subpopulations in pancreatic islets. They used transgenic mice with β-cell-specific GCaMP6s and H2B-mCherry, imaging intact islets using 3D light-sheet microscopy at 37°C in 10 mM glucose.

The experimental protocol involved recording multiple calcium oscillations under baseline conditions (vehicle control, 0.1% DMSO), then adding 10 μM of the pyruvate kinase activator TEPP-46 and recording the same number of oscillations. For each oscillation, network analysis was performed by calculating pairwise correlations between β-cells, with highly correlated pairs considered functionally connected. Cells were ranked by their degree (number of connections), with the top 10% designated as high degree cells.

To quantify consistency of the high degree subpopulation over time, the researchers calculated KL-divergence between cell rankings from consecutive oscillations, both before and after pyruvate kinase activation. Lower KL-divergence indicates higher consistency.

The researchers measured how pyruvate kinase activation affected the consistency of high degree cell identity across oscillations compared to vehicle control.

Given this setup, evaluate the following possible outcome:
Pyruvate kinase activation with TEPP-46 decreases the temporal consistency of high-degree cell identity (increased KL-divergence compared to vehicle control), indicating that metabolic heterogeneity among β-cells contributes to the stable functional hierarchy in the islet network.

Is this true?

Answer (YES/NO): NO